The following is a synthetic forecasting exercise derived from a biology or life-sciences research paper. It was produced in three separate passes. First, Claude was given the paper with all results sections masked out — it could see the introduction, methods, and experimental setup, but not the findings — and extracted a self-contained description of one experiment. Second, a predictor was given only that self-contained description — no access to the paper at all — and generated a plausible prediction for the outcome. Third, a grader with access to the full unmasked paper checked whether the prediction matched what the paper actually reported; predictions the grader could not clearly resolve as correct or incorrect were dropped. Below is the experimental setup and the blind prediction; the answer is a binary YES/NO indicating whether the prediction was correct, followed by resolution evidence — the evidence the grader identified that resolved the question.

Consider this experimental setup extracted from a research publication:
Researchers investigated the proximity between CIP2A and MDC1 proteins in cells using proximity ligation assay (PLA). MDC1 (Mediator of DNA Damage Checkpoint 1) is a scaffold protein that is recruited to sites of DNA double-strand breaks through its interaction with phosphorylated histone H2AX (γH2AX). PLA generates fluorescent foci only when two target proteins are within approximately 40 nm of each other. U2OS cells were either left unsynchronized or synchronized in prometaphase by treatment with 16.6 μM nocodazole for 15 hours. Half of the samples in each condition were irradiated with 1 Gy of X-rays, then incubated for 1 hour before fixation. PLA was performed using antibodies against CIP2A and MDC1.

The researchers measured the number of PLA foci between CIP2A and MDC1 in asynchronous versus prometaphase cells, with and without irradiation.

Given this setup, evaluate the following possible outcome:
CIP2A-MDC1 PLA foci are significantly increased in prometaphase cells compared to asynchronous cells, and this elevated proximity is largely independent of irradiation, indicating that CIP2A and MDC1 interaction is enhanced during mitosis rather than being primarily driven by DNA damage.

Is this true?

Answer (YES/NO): NO